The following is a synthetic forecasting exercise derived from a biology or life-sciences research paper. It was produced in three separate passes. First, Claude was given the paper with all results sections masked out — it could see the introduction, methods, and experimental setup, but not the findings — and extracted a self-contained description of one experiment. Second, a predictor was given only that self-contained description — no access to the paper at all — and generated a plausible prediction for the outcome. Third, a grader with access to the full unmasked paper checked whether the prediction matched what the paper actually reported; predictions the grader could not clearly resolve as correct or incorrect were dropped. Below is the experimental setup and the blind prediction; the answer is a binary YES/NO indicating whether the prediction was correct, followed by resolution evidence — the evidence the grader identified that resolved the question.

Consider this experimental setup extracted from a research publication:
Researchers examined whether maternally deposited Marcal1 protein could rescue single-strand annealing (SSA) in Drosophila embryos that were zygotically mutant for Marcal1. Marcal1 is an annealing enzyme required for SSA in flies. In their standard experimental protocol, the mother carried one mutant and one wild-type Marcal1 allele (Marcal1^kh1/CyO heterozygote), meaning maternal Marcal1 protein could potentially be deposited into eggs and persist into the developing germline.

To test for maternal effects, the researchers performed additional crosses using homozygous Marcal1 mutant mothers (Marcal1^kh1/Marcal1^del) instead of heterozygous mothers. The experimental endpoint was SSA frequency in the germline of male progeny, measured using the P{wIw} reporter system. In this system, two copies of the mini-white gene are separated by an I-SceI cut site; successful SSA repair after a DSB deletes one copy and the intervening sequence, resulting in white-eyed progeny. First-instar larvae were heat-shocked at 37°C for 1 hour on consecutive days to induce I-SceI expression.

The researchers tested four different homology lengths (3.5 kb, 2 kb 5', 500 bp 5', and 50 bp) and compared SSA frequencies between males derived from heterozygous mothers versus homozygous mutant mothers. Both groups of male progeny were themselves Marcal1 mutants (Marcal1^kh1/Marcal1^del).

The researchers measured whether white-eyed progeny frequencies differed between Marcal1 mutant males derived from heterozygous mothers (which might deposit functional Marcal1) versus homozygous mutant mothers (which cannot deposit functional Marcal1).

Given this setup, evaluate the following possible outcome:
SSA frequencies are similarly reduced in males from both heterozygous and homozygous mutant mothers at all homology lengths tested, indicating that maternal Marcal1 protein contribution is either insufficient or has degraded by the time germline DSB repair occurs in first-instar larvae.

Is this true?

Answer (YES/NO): YES